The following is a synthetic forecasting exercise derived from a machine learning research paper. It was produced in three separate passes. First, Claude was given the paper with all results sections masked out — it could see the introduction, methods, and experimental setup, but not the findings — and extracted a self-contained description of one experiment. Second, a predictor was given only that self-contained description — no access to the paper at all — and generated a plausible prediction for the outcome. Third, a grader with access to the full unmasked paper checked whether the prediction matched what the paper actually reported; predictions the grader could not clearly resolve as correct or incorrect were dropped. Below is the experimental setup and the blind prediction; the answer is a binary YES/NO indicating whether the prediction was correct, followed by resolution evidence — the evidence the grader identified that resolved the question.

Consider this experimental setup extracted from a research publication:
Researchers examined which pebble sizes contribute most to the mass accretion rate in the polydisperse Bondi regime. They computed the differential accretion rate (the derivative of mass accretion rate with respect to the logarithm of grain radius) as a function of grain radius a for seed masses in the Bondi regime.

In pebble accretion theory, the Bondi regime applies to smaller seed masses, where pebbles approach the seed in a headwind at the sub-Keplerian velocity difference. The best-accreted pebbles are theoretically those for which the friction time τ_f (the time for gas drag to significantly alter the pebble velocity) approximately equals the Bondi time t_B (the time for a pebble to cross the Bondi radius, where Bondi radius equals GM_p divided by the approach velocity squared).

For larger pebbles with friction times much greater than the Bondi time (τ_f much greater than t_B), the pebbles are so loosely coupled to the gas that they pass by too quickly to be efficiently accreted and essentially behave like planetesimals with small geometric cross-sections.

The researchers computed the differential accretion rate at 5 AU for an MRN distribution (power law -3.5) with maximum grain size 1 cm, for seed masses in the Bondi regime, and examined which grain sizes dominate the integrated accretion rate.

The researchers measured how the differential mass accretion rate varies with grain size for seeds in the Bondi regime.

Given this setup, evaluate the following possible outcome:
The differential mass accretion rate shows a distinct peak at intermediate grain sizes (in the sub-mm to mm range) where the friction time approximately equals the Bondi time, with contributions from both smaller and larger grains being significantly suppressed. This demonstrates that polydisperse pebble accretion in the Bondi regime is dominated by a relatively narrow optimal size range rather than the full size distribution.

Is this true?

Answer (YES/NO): YES